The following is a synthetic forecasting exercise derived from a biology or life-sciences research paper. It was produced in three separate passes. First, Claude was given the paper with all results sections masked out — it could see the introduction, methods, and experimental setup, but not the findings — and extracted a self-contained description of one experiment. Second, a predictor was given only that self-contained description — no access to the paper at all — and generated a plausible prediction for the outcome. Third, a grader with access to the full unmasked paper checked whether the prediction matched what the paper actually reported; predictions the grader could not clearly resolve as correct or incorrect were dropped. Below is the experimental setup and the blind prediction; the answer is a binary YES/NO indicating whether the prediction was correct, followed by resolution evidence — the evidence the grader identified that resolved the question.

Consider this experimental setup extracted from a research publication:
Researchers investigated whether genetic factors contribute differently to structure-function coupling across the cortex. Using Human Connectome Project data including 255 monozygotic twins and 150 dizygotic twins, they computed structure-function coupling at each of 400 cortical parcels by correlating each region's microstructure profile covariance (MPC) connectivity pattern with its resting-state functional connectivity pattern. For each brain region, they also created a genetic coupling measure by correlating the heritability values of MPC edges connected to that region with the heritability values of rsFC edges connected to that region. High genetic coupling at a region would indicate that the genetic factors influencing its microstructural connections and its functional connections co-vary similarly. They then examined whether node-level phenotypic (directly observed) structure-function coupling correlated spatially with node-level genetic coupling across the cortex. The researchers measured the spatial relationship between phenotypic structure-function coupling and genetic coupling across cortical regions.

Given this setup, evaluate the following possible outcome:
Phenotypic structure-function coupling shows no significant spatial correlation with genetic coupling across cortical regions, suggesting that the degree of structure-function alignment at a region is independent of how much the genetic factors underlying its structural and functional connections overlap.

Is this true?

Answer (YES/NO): NO